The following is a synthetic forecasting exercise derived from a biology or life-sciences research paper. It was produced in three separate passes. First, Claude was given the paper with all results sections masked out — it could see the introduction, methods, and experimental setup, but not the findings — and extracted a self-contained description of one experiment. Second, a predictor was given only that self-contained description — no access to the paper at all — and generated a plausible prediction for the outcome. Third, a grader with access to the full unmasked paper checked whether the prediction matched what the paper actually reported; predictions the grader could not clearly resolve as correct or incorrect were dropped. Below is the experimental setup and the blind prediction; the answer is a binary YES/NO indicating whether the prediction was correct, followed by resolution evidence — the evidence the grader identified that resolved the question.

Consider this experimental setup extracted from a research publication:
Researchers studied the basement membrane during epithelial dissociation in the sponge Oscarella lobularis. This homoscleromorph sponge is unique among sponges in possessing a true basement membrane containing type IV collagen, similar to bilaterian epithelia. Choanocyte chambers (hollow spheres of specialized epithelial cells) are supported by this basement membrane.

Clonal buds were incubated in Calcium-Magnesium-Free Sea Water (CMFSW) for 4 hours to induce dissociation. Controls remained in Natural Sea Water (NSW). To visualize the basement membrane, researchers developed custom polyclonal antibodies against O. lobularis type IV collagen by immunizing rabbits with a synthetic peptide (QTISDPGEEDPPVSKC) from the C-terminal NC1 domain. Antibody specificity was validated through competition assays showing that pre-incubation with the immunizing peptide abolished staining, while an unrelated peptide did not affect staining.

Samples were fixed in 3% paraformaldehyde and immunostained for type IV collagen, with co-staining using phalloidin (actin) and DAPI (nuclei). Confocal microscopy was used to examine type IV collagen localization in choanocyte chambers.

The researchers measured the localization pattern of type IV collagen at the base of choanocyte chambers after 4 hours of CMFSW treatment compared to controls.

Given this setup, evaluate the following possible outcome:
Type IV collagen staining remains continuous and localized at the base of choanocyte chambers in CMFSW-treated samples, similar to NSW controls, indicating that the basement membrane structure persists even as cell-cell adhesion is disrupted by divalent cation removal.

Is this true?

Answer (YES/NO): NO